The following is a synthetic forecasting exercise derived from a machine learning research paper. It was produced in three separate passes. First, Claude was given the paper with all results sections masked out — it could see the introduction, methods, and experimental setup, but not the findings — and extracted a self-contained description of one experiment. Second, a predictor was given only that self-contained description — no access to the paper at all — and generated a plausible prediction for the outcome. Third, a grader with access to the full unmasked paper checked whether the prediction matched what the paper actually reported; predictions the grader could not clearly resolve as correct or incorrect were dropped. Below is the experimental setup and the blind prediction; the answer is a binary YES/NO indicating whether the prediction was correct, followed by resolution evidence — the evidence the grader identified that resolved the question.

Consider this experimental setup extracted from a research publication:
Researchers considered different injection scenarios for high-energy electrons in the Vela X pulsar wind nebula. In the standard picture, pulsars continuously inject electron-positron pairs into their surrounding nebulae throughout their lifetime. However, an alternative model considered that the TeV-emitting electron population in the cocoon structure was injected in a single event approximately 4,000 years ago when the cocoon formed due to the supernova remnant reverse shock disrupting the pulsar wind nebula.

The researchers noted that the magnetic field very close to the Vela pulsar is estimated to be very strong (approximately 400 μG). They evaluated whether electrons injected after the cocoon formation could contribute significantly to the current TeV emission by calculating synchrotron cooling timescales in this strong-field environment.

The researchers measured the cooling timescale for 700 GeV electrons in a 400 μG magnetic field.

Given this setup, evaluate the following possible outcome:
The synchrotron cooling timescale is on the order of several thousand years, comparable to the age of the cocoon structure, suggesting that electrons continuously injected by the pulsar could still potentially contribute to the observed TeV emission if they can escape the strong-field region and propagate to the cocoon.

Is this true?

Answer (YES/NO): NO